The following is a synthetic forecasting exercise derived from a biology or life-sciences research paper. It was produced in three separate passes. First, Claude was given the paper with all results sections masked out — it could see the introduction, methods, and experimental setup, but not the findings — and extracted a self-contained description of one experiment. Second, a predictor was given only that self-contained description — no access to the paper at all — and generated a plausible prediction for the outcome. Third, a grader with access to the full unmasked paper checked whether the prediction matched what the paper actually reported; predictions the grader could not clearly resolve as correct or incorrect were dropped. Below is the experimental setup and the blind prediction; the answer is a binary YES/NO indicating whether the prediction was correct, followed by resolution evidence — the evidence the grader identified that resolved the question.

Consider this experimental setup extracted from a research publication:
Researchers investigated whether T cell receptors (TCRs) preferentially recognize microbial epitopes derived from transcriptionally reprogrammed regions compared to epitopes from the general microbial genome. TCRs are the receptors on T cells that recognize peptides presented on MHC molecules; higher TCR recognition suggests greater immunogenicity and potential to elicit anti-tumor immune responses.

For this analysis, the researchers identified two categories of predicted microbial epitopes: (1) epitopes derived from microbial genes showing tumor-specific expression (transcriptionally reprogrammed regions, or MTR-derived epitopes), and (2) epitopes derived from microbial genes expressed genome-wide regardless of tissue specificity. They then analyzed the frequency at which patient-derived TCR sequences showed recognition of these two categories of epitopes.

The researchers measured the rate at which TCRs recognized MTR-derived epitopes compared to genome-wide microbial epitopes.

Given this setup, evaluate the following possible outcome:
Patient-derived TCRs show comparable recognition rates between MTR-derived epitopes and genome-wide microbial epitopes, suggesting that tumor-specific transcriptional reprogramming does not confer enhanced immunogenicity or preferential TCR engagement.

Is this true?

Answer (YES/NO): NO